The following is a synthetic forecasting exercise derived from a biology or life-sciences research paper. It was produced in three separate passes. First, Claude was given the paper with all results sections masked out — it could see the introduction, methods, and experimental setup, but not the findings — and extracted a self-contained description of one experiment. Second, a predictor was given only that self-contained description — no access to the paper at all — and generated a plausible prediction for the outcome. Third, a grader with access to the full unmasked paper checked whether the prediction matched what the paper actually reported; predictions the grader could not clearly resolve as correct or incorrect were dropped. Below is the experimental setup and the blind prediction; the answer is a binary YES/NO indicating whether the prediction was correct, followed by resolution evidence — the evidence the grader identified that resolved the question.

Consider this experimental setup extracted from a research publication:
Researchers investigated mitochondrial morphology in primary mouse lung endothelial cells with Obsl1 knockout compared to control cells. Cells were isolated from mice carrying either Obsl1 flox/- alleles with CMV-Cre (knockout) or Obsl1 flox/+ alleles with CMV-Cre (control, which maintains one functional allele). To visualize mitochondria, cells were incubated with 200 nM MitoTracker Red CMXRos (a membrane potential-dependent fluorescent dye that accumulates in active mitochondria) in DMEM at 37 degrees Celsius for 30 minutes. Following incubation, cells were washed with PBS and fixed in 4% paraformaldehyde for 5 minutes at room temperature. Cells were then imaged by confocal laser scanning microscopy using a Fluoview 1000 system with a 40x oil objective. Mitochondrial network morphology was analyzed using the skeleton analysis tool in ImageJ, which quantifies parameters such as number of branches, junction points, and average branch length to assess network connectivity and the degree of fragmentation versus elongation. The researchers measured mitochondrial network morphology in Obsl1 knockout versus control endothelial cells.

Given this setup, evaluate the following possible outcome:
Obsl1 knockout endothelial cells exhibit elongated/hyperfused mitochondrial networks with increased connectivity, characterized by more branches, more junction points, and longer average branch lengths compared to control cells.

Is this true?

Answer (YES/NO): YES